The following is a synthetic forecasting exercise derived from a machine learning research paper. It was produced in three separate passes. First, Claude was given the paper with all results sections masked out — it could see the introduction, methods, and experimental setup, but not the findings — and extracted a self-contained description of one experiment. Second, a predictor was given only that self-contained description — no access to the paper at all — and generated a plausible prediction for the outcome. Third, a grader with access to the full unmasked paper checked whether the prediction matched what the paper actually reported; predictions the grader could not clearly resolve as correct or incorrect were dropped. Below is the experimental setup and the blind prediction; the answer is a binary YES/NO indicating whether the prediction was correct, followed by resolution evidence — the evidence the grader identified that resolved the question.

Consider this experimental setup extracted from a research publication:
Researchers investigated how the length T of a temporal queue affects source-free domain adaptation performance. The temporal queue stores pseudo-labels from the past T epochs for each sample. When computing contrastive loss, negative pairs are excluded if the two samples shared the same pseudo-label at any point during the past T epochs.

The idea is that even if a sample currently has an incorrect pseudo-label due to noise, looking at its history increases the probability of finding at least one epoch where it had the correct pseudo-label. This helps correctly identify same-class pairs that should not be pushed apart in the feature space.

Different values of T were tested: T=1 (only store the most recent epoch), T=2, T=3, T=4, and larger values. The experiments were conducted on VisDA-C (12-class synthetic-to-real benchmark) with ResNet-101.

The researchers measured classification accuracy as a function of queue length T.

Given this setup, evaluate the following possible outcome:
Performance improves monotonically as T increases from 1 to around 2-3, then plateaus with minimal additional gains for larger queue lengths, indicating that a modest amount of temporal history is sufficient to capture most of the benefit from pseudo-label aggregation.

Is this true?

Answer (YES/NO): NO